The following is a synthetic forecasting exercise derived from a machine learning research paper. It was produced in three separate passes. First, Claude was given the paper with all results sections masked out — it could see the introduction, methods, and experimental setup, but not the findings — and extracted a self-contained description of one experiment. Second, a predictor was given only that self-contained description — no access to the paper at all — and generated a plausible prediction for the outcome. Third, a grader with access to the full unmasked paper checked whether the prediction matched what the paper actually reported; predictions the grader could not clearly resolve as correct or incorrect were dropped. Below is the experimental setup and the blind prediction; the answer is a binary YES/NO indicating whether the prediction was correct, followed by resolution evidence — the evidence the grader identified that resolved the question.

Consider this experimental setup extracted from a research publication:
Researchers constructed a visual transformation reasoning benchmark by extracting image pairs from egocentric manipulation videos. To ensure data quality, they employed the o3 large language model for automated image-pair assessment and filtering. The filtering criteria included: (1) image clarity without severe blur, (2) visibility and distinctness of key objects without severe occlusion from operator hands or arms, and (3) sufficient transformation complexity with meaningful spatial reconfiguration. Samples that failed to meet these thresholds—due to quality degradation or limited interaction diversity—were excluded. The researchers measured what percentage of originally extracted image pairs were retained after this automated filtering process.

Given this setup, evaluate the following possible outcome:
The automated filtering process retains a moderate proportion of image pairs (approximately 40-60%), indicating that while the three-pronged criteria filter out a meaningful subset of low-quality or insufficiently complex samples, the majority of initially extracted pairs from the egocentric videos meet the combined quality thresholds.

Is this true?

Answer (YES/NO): NO